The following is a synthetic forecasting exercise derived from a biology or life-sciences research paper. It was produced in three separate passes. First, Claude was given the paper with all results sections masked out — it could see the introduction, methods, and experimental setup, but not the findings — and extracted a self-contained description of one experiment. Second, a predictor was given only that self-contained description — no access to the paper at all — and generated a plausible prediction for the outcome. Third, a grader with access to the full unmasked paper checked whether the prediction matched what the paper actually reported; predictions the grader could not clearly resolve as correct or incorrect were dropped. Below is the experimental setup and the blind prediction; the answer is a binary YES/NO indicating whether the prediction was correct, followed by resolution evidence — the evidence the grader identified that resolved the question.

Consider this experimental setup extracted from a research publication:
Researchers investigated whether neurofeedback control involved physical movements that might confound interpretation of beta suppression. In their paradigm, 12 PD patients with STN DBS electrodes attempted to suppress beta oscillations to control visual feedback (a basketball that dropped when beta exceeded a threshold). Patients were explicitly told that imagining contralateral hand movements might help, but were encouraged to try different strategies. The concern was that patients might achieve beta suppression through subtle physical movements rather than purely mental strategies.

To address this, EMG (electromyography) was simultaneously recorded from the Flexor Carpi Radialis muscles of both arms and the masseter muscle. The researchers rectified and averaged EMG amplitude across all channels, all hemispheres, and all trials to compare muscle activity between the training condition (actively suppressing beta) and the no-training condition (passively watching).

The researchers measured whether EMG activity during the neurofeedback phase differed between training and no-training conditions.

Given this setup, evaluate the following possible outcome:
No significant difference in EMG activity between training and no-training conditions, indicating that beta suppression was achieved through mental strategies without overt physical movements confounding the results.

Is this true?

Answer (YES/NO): YES